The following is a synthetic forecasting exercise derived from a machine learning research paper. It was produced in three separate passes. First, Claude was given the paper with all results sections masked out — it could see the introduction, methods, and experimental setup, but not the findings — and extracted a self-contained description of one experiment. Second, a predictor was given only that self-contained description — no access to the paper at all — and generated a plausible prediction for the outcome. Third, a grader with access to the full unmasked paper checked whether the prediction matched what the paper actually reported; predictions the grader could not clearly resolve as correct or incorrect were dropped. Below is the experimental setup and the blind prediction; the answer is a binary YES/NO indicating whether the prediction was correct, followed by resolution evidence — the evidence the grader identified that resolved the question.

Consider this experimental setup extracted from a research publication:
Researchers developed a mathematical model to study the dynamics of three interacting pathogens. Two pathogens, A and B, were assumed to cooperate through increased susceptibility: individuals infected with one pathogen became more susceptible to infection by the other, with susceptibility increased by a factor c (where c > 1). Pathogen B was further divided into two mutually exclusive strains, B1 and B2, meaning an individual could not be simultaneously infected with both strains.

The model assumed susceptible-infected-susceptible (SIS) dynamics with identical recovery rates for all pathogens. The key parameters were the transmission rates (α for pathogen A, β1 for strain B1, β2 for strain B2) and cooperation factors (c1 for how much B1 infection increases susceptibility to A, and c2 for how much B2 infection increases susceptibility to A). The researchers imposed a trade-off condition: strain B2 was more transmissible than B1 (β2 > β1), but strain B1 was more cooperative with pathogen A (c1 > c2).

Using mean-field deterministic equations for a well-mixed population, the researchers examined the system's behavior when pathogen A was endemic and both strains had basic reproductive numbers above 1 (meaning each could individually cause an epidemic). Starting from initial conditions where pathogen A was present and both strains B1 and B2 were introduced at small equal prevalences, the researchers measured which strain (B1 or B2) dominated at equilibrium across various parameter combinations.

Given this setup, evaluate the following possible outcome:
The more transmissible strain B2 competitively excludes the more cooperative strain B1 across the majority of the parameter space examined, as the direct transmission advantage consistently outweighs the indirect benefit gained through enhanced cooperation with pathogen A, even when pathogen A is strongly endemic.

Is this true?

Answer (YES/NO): NO